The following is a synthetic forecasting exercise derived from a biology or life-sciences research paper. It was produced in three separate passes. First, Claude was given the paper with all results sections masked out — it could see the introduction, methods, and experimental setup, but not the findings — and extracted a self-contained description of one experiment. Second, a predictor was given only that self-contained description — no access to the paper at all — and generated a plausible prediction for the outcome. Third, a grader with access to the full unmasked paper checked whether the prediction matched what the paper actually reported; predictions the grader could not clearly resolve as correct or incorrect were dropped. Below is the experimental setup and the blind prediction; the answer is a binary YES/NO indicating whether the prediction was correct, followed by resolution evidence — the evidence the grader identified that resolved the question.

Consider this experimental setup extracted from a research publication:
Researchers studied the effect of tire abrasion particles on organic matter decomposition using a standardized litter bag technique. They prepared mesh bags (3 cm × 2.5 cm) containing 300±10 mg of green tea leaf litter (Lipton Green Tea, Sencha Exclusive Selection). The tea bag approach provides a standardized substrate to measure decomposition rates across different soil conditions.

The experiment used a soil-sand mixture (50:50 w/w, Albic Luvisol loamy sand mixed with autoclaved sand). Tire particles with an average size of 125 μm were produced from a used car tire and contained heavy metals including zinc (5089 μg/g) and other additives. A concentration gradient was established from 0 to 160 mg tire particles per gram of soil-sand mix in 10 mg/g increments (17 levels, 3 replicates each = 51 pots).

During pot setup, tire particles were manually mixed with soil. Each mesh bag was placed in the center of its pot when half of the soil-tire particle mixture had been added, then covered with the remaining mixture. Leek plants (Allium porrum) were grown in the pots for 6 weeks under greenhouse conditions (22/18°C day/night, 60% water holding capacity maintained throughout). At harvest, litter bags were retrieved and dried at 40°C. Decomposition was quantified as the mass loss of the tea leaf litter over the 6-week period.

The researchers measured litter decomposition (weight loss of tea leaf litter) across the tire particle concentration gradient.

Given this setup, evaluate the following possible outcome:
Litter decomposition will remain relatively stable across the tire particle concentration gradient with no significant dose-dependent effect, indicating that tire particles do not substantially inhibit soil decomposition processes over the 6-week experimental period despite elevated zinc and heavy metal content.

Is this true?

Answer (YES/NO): NO